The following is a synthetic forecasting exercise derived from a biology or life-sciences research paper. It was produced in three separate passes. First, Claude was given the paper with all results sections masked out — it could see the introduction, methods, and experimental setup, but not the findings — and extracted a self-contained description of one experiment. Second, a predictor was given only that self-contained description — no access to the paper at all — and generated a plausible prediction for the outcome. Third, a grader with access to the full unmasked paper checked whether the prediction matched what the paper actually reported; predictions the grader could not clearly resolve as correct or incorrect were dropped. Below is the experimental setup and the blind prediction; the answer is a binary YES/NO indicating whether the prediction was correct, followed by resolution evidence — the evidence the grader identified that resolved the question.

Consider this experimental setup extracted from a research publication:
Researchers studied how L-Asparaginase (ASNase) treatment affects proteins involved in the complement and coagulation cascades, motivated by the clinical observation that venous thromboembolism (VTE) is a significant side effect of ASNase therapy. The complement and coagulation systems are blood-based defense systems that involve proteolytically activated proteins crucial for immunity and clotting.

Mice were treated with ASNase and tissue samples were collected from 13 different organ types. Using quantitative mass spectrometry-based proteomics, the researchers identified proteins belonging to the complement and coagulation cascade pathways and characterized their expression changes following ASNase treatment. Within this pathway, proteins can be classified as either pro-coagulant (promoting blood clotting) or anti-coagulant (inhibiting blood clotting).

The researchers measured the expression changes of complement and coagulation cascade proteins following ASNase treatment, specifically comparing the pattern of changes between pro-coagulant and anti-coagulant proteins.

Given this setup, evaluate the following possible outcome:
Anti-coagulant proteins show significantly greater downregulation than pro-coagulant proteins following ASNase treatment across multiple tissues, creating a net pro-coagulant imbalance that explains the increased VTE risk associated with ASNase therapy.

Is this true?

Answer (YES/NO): NO